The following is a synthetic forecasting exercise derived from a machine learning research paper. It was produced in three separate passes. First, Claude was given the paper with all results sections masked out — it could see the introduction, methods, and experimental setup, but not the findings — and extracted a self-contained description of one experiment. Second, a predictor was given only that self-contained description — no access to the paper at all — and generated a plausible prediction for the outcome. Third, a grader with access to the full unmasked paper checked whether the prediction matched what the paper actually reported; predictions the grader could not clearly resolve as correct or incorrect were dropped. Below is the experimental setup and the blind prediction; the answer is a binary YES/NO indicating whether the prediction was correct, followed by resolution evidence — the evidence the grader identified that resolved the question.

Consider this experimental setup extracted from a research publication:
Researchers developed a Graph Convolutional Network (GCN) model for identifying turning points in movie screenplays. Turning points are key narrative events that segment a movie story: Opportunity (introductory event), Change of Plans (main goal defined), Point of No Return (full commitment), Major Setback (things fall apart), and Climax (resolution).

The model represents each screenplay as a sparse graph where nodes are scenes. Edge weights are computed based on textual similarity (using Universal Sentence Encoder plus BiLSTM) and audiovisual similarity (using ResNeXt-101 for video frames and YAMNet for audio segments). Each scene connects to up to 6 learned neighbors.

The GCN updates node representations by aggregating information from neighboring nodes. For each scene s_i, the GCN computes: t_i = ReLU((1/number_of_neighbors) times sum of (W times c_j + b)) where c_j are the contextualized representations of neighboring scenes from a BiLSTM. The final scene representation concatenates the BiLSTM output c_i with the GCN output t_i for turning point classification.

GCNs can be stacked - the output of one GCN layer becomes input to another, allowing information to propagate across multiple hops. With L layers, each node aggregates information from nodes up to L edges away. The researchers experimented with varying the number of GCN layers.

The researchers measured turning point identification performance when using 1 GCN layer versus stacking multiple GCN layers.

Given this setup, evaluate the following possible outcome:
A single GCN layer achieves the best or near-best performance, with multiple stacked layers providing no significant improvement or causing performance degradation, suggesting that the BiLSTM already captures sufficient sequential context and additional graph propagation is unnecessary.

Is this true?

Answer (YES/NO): YES